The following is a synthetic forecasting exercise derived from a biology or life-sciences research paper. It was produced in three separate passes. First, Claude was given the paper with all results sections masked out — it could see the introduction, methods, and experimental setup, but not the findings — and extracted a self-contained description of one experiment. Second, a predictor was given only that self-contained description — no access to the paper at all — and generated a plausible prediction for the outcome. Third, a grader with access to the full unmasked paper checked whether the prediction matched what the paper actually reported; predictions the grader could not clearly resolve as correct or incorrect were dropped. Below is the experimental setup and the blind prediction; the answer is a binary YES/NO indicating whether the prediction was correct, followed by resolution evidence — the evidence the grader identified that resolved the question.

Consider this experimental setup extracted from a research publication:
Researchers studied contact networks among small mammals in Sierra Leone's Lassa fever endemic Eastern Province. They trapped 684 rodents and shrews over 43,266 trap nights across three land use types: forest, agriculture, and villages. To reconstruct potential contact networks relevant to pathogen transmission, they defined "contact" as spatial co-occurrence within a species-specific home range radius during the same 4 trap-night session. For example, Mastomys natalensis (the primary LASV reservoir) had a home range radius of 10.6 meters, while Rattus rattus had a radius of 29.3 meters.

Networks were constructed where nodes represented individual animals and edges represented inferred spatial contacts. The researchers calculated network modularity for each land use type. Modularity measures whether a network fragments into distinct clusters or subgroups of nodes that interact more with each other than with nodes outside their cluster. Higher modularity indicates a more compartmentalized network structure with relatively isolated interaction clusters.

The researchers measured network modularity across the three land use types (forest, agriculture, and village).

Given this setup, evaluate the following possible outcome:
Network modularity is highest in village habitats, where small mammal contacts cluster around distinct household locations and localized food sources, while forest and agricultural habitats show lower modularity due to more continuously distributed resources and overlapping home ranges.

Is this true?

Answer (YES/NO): NO